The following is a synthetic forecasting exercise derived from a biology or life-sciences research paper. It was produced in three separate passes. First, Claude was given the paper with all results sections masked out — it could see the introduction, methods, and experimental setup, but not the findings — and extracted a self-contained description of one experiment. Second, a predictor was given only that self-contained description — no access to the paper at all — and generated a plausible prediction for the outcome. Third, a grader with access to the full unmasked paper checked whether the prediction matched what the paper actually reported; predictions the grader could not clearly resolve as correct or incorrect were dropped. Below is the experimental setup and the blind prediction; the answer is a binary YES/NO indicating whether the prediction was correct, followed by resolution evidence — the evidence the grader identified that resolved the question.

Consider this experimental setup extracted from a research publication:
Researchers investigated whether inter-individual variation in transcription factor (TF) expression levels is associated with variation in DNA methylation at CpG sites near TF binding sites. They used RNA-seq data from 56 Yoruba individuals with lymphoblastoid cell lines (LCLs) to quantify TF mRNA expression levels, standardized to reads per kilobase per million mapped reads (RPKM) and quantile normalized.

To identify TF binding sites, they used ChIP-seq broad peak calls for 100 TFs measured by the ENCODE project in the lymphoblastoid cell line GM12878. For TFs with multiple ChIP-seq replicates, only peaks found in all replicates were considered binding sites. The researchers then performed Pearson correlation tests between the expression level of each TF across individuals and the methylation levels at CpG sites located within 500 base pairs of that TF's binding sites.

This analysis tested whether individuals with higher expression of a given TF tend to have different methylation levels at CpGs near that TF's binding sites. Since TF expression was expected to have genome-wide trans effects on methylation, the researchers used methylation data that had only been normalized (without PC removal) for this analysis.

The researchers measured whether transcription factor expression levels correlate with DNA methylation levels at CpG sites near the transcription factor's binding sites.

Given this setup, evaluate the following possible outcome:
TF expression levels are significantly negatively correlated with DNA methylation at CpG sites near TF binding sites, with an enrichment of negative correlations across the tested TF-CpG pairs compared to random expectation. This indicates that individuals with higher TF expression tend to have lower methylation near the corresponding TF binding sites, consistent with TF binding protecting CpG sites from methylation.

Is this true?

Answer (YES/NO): NO